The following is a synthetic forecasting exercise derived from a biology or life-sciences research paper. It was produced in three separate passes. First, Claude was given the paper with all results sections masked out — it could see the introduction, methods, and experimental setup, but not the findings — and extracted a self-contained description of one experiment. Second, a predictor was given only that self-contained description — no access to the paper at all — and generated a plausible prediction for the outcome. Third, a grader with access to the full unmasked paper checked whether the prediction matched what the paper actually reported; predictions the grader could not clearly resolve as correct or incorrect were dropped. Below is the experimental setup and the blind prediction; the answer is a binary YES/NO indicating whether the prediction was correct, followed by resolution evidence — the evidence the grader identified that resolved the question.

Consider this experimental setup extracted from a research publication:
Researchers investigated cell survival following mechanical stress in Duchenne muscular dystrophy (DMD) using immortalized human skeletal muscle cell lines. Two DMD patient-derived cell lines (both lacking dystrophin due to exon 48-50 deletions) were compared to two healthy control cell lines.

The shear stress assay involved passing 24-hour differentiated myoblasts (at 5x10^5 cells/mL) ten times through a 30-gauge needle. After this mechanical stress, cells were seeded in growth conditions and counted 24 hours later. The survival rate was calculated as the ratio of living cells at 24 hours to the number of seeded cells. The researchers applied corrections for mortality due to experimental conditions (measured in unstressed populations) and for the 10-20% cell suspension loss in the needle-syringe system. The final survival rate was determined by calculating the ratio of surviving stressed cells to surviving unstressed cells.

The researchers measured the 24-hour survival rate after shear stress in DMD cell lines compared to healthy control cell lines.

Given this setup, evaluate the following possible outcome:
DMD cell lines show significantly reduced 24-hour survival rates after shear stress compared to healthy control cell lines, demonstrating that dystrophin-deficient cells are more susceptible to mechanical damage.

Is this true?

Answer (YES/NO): YES